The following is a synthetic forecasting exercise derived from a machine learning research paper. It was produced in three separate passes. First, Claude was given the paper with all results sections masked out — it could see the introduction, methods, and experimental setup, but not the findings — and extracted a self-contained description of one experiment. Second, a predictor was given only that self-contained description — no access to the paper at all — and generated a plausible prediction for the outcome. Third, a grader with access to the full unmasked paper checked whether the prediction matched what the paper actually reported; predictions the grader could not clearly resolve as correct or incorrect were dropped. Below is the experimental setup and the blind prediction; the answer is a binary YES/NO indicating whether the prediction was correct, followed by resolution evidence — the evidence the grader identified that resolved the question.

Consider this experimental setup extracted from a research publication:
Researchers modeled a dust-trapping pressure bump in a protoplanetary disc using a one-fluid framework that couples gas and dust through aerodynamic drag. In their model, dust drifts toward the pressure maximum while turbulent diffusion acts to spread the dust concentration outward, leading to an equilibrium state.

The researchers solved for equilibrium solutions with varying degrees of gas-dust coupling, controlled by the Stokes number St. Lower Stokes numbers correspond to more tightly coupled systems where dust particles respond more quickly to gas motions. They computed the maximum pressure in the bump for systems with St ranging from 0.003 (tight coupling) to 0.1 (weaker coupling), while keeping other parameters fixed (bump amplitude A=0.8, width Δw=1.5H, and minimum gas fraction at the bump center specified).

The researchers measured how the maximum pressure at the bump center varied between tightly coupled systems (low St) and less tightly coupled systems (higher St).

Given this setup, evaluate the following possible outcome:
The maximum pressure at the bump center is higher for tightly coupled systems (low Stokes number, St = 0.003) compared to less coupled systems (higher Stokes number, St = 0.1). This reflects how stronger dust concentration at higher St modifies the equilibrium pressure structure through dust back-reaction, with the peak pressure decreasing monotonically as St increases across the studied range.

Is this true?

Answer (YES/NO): NO